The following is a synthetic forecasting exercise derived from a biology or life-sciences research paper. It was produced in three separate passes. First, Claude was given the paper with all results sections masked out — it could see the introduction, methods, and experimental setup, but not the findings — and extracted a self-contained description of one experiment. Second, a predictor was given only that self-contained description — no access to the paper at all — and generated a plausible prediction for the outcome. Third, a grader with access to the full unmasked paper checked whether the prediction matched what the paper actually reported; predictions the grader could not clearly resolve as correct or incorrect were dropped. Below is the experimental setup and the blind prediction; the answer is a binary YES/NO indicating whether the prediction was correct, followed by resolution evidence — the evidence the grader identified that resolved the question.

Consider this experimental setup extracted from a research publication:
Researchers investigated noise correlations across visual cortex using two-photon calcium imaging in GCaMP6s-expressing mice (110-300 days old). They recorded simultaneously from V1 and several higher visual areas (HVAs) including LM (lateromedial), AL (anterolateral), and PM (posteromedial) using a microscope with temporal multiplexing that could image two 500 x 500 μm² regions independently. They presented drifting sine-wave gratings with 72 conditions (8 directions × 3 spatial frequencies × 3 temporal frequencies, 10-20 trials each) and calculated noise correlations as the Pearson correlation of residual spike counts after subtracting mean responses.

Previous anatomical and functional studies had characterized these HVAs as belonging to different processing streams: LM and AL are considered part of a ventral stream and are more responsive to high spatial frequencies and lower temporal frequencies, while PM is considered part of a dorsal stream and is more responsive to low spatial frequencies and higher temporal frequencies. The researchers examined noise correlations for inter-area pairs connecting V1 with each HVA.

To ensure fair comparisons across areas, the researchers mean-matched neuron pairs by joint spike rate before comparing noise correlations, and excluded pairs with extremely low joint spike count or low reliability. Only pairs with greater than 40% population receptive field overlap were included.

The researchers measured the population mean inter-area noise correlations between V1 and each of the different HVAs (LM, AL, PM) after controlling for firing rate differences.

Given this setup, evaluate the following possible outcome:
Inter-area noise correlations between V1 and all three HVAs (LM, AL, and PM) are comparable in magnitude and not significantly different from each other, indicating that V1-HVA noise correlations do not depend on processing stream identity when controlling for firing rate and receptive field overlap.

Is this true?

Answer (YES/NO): NO